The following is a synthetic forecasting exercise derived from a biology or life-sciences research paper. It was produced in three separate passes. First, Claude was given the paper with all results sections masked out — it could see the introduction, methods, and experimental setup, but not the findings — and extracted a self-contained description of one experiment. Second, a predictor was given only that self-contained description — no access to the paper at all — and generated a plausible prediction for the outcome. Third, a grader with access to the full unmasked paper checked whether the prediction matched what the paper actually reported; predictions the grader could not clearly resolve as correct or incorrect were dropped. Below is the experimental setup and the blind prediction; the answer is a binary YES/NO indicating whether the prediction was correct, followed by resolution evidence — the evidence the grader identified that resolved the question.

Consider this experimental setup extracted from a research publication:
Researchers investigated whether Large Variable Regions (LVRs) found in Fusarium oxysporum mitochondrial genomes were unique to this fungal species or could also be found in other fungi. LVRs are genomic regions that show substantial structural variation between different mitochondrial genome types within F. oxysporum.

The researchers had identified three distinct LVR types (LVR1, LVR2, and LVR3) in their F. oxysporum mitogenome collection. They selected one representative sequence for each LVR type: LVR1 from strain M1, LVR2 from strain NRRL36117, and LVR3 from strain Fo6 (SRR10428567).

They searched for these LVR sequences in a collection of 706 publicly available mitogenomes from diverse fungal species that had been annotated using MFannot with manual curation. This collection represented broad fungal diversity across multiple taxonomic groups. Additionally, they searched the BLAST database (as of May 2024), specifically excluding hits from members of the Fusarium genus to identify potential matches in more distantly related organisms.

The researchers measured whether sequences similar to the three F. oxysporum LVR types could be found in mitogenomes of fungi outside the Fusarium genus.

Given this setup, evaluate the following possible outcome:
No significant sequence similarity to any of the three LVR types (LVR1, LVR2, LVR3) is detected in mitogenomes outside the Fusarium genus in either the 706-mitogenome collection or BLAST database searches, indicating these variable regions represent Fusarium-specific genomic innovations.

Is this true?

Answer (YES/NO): YES